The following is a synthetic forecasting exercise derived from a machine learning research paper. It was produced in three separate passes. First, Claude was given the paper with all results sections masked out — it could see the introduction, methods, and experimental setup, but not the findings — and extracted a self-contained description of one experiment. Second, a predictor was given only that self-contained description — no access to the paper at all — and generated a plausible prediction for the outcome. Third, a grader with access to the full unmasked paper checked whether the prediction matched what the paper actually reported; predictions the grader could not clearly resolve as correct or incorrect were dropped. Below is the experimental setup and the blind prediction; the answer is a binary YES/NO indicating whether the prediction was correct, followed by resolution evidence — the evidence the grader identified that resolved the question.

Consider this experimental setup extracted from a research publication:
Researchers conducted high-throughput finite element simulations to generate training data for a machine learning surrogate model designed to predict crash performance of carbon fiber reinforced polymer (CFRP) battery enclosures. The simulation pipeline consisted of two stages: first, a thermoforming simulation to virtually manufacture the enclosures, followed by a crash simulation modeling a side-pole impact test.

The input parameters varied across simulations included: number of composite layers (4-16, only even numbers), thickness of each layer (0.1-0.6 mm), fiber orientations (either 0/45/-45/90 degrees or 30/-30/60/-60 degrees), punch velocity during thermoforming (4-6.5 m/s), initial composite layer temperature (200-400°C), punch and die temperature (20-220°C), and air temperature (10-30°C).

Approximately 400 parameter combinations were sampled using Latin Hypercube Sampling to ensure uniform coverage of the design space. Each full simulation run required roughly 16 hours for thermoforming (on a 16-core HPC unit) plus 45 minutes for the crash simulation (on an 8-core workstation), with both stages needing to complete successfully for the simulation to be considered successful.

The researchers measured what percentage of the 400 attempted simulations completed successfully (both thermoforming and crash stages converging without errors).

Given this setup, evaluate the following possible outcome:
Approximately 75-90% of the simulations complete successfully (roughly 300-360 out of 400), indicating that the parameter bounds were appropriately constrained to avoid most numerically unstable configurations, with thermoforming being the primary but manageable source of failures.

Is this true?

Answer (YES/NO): NO